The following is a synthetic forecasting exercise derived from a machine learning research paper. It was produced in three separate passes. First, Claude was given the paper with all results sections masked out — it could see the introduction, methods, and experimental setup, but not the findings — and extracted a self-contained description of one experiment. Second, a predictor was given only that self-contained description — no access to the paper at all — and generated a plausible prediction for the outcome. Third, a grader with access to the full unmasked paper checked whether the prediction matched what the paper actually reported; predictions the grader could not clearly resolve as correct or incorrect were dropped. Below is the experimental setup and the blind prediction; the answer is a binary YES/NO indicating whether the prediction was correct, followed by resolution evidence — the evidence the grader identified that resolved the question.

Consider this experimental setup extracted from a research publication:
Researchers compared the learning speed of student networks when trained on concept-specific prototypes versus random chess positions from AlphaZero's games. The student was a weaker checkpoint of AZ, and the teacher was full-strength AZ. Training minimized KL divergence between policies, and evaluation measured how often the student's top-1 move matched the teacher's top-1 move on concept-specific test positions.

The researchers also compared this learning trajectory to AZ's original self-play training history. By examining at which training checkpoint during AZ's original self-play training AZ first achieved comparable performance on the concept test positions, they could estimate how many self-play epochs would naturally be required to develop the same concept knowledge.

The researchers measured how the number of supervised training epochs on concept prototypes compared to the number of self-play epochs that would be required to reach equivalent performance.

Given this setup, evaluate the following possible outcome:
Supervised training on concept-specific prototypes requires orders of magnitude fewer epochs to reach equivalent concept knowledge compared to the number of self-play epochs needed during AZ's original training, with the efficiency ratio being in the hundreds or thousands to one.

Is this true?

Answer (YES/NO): YES